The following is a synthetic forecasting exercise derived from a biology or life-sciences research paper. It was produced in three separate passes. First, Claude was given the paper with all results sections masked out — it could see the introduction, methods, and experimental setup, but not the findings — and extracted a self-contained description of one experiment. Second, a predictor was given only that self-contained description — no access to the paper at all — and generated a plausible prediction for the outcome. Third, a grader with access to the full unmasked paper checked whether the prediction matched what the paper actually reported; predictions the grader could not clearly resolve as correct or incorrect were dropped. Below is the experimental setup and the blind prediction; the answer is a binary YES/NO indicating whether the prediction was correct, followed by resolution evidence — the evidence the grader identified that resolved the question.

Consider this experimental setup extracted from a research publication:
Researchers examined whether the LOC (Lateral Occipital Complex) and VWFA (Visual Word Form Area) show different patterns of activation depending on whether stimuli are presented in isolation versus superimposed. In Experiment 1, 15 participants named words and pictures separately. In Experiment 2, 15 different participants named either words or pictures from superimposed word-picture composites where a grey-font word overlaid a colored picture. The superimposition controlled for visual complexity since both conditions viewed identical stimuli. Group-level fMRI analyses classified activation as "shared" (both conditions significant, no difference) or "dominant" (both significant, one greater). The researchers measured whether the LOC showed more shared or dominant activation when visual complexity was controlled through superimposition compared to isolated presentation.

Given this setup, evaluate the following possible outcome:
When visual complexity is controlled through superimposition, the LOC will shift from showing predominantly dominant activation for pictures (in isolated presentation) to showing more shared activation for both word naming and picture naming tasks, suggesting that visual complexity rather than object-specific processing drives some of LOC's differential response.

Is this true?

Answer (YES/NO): YES